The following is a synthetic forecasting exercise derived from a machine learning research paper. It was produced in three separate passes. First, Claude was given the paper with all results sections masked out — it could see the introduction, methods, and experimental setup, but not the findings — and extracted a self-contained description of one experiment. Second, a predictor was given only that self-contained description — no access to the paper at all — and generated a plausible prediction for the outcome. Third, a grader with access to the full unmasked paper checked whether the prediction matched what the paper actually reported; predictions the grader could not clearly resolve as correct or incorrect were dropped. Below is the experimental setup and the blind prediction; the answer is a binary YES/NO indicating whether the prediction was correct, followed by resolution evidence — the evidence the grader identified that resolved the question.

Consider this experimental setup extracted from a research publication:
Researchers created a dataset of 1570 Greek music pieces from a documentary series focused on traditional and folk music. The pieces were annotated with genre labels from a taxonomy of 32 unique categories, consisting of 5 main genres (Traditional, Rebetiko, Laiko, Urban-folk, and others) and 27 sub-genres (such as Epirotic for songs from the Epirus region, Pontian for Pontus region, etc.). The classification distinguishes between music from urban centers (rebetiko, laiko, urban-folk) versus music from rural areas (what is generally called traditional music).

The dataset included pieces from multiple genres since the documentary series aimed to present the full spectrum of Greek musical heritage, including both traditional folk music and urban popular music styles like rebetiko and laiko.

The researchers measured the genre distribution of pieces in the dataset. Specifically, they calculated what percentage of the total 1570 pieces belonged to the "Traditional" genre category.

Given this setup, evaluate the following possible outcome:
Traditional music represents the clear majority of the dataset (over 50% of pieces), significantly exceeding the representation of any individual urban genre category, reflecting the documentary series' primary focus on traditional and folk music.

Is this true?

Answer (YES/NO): YES